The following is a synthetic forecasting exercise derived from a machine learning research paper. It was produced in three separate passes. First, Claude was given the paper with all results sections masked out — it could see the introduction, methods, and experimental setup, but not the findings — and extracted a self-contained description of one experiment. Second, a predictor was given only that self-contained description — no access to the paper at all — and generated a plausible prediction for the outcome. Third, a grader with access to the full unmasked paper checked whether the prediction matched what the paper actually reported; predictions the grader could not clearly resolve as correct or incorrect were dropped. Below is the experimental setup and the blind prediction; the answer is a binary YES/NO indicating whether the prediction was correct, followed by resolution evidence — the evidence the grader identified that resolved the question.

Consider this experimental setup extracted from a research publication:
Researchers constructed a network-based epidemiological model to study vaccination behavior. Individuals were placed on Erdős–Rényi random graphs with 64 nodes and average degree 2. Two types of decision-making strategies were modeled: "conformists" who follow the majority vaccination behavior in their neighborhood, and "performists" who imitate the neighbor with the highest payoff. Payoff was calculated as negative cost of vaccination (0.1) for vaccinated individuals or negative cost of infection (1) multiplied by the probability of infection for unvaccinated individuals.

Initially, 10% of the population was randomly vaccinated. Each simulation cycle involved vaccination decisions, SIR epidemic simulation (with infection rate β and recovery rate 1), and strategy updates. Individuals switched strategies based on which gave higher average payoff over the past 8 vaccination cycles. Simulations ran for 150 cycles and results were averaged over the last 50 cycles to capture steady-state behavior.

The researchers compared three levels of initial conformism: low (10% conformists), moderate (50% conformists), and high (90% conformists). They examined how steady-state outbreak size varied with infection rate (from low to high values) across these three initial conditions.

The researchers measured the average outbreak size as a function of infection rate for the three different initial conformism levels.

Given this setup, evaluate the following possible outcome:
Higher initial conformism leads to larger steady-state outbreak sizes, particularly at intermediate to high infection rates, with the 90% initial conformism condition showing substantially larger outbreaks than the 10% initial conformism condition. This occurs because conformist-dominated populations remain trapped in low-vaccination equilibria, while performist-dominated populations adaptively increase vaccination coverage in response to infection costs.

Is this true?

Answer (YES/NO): YES